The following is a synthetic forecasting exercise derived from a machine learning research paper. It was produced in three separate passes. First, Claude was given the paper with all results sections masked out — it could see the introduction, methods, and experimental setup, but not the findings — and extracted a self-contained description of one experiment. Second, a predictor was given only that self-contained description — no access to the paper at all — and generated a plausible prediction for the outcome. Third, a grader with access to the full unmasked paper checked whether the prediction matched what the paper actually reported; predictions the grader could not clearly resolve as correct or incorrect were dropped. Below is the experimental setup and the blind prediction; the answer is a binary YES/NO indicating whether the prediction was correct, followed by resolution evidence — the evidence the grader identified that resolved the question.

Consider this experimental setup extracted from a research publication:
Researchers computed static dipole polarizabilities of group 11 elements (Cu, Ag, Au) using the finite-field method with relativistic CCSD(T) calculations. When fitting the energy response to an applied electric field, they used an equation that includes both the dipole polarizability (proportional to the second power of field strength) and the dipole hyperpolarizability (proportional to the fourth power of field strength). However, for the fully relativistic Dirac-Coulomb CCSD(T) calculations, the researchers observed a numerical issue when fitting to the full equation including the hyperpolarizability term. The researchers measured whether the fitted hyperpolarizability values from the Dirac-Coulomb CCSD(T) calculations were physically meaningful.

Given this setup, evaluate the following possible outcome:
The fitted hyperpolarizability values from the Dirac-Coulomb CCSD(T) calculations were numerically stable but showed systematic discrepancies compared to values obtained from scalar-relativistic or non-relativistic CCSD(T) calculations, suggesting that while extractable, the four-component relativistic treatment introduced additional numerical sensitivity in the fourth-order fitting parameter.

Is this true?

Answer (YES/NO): NO